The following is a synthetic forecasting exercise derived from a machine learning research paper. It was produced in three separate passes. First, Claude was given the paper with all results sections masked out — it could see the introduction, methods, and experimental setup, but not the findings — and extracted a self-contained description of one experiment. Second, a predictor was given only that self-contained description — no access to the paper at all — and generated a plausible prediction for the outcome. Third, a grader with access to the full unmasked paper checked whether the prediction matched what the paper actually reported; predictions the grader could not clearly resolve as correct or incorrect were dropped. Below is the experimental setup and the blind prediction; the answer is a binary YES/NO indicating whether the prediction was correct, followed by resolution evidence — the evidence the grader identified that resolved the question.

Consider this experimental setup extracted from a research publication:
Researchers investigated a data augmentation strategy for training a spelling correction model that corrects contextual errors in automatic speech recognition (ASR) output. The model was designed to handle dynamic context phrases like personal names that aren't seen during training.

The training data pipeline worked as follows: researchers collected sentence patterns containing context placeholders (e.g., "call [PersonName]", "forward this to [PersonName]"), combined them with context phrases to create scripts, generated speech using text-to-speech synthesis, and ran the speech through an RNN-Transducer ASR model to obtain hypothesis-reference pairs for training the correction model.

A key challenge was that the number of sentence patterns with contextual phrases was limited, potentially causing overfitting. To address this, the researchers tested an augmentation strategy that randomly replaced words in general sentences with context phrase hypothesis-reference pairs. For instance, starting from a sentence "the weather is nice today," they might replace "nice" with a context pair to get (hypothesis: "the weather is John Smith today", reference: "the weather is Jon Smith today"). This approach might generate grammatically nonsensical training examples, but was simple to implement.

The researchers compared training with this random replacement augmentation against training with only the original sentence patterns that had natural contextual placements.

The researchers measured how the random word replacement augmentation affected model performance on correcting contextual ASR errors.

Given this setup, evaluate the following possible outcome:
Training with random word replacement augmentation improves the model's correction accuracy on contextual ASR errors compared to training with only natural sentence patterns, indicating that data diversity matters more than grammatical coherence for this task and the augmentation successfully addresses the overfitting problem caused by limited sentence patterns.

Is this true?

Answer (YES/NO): NO